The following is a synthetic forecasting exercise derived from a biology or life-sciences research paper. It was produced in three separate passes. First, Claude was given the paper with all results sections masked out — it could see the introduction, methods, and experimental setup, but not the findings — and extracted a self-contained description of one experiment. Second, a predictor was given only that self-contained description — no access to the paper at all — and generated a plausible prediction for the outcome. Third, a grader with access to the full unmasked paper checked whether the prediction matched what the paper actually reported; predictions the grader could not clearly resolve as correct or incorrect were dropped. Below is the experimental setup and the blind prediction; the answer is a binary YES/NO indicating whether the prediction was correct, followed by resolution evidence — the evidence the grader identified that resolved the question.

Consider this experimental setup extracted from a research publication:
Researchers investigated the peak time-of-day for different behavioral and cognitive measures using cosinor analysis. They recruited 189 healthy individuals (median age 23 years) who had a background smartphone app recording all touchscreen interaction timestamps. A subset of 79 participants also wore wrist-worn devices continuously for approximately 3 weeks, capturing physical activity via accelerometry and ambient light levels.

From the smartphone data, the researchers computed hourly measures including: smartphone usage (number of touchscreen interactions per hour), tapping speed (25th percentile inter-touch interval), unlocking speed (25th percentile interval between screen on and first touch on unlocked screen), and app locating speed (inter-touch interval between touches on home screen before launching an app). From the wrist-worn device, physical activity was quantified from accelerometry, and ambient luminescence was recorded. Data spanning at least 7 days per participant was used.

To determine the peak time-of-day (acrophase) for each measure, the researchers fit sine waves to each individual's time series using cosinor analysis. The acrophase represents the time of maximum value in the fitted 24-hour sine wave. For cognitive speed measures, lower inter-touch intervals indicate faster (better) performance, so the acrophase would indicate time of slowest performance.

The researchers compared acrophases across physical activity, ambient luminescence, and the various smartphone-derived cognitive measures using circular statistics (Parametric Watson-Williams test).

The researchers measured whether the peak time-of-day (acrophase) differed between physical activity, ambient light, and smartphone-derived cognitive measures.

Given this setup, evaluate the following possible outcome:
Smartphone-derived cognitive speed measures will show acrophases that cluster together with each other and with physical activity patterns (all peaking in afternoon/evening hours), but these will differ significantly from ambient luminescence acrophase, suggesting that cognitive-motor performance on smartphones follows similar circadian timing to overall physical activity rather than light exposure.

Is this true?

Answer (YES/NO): NO